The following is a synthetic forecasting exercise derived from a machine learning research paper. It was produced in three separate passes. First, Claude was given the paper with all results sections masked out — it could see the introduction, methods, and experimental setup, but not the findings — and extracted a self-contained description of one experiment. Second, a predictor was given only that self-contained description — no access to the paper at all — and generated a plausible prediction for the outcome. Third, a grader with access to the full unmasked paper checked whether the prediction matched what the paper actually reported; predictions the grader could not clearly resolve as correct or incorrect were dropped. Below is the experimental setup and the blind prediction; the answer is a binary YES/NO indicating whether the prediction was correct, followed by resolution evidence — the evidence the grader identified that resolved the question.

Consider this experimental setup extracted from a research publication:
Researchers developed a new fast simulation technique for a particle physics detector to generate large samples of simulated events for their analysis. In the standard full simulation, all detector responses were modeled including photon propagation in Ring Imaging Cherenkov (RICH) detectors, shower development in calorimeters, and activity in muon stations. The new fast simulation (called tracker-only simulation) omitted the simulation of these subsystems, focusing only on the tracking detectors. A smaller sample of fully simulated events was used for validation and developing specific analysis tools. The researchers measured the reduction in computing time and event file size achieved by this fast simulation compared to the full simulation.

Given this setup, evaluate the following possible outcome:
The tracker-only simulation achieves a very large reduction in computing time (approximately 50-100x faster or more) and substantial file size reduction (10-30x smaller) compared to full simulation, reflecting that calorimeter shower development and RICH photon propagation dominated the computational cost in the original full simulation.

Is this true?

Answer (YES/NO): NO